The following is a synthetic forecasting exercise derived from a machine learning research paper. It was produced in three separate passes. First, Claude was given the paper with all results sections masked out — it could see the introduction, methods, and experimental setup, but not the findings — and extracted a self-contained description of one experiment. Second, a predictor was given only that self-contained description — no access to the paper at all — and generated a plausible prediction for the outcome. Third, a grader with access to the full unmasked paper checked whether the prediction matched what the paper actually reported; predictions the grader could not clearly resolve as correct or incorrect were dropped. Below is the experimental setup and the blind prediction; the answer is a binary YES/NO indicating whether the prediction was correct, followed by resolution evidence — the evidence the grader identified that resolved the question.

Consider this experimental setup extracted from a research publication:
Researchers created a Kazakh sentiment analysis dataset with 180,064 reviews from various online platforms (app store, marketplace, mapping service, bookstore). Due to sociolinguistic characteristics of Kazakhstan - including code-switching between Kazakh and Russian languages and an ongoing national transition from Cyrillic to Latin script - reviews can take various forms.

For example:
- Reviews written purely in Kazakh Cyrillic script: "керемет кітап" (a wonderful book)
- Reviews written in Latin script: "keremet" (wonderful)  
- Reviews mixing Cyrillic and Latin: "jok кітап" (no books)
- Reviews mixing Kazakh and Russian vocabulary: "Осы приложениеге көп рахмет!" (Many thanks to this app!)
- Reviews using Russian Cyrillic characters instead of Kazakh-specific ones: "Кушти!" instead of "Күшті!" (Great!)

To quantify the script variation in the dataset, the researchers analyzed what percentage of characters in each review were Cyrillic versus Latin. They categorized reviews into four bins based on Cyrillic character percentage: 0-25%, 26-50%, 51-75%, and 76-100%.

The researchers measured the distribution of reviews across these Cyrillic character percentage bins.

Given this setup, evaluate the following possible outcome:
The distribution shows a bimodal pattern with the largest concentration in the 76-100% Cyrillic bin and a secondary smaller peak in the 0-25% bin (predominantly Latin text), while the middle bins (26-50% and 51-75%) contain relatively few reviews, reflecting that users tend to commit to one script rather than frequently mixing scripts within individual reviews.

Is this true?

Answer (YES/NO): NO